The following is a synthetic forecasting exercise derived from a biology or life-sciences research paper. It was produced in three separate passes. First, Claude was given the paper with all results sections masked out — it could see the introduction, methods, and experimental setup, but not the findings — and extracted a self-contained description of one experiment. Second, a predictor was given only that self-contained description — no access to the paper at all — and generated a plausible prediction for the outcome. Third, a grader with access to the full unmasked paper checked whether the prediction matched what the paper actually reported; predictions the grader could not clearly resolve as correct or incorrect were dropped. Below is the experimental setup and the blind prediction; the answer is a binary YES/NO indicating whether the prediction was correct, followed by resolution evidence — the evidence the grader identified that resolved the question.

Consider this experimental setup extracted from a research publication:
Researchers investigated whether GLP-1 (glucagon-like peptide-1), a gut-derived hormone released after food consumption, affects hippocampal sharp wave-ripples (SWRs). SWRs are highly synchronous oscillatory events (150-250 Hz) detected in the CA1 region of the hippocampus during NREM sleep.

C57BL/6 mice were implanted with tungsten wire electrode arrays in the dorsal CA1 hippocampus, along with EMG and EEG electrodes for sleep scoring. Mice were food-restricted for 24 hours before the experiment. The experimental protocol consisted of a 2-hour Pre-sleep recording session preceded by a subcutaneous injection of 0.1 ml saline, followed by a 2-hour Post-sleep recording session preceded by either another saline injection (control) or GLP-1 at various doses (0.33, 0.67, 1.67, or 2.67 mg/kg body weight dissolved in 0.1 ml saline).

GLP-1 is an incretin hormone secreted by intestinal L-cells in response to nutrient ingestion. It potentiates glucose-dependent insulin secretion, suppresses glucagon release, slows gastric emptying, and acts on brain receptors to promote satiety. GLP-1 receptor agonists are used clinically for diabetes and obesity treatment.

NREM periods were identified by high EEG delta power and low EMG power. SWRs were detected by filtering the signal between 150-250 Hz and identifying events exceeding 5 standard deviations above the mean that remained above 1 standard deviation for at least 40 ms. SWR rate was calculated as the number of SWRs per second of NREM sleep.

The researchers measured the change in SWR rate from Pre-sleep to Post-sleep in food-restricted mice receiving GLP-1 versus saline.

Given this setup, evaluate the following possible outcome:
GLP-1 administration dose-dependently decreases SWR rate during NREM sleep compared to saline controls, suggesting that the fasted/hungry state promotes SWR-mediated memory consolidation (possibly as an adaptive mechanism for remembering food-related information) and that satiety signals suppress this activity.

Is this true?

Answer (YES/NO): NO